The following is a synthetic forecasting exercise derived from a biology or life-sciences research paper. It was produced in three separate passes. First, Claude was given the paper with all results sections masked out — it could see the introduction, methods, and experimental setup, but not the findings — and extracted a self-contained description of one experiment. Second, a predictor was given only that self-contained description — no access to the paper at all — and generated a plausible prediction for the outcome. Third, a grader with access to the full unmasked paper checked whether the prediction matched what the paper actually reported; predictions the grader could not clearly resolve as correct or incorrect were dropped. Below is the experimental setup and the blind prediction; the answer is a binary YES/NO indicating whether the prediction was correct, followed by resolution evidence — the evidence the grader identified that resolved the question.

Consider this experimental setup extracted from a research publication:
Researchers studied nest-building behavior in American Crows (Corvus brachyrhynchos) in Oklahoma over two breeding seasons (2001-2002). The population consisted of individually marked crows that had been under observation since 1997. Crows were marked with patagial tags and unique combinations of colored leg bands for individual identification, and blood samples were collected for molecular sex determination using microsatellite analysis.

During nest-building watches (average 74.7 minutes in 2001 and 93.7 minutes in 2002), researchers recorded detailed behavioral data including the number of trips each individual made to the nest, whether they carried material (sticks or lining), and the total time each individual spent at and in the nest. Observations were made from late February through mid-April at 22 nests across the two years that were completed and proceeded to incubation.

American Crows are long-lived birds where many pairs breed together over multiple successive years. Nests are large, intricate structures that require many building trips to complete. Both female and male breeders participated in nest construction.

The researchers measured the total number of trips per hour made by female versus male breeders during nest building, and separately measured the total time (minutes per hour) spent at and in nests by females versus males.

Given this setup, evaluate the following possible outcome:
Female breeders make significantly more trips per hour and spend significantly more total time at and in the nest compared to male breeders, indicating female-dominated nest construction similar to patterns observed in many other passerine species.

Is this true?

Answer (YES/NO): NO